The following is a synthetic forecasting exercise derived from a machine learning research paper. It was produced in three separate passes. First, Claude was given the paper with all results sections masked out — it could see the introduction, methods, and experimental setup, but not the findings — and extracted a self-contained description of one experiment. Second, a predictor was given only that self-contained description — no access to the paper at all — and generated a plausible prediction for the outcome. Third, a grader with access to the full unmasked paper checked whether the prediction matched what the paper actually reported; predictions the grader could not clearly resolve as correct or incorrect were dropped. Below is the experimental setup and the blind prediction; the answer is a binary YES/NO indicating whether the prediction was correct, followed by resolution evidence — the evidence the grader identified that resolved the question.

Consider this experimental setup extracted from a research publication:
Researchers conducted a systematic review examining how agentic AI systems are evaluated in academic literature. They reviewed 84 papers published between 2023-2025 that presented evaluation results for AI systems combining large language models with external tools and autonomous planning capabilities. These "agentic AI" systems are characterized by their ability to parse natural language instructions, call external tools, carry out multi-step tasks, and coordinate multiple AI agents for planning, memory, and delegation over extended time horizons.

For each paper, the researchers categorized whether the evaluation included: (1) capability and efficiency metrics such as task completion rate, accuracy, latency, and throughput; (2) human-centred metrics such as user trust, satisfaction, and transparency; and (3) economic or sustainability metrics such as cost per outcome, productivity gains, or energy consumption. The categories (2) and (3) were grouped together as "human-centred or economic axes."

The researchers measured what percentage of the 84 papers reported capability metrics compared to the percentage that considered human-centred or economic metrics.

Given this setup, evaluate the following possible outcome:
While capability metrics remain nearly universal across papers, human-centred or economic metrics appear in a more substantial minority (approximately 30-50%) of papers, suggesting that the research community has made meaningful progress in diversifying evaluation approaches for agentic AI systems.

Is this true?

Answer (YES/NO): NO